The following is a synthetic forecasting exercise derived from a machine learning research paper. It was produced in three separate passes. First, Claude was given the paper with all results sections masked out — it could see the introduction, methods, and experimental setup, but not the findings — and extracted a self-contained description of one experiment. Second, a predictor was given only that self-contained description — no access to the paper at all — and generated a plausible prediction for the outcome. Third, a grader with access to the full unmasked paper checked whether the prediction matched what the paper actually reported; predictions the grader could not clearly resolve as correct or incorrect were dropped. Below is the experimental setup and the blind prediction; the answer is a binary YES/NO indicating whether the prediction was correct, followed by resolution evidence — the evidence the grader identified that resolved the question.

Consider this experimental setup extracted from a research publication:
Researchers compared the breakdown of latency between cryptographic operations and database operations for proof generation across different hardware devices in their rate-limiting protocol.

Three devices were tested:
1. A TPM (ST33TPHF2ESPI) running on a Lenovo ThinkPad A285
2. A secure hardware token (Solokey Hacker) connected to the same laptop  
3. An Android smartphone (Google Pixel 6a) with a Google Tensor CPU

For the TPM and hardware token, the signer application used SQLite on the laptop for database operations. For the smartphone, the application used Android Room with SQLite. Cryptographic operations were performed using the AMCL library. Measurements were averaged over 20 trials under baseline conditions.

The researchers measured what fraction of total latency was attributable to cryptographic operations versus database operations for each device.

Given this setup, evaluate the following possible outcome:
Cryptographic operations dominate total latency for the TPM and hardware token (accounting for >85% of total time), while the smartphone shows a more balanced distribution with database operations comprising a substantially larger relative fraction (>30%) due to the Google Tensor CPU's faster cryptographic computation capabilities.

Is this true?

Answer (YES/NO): NO